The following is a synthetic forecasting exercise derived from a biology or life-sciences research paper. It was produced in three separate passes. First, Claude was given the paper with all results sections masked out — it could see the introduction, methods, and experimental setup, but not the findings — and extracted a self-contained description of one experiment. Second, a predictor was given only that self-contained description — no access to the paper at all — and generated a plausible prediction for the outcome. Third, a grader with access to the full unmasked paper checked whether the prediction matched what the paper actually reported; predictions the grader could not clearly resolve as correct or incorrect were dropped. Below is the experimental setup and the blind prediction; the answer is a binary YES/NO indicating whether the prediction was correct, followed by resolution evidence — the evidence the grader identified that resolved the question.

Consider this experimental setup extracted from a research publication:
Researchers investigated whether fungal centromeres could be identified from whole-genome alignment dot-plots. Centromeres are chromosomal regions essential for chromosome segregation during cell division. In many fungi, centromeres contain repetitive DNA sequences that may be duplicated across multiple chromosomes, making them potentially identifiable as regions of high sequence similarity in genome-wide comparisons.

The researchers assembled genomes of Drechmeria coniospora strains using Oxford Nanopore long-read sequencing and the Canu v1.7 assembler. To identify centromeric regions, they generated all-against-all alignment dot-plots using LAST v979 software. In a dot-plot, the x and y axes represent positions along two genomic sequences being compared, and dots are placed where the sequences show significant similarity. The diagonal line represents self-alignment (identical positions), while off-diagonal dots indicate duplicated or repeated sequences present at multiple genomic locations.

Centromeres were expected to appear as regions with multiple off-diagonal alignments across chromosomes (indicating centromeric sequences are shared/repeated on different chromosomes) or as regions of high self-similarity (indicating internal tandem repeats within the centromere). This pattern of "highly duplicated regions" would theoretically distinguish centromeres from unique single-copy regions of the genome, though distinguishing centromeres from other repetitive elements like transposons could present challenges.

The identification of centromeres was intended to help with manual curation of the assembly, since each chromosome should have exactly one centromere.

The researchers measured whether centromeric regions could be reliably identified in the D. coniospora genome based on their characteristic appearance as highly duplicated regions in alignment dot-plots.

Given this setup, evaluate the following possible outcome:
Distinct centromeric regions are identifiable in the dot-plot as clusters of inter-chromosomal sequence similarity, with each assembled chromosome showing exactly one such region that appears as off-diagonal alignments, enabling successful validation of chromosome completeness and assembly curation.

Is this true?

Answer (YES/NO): YES